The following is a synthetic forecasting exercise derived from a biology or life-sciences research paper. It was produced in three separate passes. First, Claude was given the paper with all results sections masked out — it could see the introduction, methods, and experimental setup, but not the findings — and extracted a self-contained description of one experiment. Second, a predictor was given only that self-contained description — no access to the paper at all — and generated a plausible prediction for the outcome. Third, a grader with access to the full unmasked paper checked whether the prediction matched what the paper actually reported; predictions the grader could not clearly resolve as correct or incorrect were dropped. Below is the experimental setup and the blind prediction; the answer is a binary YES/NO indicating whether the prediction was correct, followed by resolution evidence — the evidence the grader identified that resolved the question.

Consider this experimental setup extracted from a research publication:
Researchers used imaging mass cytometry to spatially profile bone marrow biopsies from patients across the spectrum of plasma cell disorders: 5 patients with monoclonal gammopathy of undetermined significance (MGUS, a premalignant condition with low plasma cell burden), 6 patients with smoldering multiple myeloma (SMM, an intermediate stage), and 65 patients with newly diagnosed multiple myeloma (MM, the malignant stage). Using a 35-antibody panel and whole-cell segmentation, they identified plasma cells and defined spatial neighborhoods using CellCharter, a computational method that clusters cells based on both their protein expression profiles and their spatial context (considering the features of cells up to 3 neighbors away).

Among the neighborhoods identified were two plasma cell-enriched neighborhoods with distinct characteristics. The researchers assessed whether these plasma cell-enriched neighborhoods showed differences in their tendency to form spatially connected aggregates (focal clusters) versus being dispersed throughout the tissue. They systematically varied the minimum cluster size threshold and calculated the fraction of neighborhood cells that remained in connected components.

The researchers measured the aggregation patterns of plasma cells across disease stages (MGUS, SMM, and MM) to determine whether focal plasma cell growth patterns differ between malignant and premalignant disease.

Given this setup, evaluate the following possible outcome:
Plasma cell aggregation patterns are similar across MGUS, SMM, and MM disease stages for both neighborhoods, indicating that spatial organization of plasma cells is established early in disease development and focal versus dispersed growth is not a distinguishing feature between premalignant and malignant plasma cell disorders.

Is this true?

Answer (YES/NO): NO